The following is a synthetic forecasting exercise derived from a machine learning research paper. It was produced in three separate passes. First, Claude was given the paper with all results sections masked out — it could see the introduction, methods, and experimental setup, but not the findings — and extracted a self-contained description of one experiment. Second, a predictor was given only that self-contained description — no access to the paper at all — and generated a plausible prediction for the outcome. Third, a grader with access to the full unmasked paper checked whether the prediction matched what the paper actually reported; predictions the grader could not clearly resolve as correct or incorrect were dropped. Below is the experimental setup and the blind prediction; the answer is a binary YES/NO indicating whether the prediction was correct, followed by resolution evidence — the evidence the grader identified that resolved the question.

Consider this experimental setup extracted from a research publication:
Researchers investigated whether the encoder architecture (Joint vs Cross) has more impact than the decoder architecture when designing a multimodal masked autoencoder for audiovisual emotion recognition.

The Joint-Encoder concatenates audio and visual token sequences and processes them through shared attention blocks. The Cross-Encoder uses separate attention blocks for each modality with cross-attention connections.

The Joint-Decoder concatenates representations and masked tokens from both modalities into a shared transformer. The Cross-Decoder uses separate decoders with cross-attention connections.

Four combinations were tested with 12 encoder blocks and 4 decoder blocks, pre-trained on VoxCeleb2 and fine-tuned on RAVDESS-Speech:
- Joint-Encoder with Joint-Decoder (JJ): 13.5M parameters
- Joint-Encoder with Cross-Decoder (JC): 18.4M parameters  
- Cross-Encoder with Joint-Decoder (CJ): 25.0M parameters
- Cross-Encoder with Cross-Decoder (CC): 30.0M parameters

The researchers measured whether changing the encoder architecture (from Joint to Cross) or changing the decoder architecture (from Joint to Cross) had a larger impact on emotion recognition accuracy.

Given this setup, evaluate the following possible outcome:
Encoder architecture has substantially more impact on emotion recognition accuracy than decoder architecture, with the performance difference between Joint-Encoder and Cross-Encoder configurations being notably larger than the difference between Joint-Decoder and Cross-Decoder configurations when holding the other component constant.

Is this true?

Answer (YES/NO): YES